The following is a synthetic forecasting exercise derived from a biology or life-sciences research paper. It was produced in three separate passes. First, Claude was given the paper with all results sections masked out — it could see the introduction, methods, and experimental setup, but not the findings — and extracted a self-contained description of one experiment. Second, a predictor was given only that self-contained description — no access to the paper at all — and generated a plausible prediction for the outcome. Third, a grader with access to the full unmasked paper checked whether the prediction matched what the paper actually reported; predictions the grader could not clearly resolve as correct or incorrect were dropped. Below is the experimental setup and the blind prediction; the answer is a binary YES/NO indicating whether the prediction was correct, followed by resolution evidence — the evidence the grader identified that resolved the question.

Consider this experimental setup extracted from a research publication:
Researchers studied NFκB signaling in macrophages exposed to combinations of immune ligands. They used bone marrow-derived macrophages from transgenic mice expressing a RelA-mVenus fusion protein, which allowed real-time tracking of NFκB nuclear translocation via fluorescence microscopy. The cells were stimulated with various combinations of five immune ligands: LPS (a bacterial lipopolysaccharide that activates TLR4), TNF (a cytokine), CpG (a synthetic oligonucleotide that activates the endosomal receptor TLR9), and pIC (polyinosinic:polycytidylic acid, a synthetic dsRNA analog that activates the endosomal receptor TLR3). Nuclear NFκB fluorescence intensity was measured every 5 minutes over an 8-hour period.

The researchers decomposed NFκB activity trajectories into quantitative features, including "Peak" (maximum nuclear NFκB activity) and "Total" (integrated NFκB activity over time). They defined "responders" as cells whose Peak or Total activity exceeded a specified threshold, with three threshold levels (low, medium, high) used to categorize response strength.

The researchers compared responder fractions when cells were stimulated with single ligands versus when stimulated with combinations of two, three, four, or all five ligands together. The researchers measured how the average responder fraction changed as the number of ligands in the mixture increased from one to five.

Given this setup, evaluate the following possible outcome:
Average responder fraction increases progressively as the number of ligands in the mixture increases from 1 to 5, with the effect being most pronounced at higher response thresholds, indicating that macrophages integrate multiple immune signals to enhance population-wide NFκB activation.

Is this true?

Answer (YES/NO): NO